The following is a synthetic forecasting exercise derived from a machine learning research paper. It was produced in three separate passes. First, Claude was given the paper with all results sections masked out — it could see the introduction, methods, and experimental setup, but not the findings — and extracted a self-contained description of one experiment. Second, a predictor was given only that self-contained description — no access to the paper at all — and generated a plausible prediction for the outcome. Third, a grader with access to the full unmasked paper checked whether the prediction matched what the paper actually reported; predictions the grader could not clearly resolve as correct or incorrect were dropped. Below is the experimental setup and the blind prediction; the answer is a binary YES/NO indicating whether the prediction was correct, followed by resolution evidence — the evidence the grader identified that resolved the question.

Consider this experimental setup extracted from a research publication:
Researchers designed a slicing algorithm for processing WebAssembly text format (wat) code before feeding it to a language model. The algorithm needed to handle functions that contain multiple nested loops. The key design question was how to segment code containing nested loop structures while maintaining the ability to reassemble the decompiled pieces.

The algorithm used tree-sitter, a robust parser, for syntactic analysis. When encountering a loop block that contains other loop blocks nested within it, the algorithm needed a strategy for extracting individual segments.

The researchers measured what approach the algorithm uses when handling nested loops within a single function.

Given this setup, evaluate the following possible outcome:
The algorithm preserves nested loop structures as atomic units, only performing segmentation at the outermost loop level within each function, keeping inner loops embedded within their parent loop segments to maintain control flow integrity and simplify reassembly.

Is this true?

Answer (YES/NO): NO